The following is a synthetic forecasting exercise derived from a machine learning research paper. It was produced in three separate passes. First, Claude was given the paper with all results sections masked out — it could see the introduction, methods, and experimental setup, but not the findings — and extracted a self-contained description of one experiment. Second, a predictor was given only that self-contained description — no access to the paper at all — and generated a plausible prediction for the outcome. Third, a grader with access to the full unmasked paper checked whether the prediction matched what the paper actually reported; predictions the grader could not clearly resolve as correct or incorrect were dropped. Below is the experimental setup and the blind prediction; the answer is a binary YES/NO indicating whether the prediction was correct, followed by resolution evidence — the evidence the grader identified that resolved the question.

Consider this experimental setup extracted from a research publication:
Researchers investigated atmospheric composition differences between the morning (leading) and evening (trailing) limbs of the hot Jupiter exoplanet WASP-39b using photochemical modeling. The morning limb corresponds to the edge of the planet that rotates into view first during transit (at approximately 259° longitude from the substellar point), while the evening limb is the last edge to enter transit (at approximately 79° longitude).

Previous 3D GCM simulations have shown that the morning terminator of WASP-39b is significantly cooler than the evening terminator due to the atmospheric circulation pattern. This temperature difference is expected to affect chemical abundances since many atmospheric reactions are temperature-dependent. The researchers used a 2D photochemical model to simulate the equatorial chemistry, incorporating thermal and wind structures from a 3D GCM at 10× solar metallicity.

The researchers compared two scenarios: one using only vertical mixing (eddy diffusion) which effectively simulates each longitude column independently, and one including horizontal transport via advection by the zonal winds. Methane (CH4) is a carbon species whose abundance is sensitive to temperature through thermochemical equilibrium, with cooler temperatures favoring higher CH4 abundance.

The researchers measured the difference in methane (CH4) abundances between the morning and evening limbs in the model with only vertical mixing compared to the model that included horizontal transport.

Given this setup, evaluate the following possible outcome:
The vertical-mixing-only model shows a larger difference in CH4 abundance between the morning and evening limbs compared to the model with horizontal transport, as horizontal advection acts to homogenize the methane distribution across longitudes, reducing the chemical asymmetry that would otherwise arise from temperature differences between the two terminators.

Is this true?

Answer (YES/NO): YES